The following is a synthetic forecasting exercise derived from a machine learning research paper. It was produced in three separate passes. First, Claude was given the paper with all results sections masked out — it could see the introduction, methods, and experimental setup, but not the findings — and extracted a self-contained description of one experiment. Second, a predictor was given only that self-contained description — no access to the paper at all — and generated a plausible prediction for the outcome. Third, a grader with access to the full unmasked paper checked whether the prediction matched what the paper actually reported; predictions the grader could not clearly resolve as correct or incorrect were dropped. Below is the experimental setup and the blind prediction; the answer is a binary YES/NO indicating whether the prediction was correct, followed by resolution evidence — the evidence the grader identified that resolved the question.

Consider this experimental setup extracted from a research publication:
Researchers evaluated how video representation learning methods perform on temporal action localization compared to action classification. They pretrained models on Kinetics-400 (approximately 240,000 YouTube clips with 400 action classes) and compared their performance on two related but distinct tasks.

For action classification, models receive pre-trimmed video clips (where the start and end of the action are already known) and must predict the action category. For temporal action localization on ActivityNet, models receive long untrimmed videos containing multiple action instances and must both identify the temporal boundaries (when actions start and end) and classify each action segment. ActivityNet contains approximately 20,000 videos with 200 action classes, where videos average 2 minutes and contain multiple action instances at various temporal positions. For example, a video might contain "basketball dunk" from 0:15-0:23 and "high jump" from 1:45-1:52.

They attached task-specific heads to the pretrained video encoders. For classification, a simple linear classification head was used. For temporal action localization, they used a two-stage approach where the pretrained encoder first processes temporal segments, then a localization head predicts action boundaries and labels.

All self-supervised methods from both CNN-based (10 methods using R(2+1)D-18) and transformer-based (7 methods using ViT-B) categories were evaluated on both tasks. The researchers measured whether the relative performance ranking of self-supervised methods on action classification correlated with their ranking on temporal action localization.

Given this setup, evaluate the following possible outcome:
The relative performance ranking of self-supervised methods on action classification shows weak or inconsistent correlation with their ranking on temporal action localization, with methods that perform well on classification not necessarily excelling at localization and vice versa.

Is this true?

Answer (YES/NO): YES